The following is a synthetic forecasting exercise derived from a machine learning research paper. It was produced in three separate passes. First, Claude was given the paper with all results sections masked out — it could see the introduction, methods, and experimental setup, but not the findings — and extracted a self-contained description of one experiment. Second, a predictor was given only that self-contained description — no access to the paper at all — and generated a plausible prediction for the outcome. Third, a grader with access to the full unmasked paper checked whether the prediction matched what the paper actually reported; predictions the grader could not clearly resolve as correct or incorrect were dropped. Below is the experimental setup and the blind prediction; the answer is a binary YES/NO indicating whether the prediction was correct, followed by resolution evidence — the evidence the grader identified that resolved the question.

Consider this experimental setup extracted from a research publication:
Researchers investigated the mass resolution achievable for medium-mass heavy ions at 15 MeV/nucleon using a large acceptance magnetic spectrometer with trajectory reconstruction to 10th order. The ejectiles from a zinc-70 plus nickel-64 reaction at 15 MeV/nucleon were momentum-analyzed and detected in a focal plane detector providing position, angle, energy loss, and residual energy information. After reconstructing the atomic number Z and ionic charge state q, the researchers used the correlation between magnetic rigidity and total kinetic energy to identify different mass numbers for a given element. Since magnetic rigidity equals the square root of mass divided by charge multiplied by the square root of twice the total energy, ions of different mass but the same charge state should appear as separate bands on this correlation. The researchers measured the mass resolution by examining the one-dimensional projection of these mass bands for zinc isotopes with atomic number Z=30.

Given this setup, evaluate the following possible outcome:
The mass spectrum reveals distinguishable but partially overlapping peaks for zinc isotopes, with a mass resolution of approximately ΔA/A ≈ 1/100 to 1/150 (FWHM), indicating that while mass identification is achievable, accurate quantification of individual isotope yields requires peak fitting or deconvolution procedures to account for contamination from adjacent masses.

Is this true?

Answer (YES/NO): NO